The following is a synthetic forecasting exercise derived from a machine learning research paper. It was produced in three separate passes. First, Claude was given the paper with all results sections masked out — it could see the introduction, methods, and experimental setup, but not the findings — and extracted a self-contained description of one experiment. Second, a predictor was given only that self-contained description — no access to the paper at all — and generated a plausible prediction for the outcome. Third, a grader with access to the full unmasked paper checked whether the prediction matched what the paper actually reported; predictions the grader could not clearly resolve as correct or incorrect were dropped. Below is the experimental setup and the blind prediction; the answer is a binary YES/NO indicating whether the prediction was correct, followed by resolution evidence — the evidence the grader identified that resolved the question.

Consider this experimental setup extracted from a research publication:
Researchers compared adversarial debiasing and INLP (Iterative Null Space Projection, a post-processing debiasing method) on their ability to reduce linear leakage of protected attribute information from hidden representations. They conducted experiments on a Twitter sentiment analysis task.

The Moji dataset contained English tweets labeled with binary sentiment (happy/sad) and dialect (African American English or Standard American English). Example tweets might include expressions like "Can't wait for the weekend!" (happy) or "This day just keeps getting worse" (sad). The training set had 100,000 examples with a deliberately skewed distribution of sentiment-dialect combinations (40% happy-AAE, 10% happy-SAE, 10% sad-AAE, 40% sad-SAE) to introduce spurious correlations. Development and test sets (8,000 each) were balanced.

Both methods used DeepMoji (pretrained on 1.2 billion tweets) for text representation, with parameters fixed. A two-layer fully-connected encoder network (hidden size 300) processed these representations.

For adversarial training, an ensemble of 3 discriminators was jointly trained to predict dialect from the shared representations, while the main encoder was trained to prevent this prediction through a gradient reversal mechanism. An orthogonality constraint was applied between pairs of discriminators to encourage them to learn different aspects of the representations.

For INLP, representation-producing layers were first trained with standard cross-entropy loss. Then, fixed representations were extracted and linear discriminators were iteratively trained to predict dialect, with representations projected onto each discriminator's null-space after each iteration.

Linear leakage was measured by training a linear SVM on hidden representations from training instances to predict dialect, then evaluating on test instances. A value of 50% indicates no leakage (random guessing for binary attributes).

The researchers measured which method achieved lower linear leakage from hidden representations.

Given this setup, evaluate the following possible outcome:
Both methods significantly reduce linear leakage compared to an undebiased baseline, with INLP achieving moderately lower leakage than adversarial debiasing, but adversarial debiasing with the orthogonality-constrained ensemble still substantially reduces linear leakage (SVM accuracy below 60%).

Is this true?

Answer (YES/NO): NO